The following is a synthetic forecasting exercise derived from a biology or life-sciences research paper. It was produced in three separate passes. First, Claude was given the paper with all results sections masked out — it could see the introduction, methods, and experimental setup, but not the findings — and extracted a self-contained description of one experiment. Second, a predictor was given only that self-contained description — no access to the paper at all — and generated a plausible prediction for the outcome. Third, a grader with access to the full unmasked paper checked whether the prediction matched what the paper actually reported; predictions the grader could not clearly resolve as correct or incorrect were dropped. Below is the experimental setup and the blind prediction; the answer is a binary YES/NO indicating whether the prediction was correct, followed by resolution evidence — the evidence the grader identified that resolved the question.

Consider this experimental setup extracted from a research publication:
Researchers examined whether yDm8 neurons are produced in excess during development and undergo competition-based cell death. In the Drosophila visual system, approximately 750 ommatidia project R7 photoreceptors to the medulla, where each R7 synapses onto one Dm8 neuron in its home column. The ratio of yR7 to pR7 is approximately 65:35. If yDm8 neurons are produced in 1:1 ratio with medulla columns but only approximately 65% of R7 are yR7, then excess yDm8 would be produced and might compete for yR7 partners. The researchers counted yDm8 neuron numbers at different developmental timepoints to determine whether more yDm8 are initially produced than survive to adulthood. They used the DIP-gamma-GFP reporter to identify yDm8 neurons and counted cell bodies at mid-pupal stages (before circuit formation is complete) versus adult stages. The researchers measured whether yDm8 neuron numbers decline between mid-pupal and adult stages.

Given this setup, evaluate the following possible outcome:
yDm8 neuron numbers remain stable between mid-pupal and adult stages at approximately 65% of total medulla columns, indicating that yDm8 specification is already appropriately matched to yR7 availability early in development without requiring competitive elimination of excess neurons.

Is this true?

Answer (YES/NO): NO